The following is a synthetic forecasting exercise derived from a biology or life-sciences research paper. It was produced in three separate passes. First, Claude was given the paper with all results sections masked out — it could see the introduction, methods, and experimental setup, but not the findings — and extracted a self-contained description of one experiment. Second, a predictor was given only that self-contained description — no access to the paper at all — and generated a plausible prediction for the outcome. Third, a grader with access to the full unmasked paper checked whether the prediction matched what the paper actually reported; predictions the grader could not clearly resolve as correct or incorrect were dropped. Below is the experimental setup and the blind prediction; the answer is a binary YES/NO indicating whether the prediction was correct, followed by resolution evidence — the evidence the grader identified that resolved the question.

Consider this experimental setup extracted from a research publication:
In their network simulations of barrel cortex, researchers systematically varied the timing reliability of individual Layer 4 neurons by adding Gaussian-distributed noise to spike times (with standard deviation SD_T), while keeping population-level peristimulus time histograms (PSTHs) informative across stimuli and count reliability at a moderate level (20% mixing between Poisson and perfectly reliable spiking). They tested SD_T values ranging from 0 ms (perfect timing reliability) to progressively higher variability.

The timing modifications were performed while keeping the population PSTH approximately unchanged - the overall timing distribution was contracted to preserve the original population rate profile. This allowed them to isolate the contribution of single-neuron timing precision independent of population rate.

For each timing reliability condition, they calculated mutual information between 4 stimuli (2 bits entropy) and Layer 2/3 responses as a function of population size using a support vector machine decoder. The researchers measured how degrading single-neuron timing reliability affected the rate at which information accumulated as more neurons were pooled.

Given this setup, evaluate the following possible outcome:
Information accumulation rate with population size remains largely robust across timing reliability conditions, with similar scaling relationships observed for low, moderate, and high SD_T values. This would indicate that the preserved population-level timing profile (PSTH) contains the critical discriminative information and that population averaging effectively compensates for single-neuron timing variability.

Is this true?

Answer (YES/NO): NO